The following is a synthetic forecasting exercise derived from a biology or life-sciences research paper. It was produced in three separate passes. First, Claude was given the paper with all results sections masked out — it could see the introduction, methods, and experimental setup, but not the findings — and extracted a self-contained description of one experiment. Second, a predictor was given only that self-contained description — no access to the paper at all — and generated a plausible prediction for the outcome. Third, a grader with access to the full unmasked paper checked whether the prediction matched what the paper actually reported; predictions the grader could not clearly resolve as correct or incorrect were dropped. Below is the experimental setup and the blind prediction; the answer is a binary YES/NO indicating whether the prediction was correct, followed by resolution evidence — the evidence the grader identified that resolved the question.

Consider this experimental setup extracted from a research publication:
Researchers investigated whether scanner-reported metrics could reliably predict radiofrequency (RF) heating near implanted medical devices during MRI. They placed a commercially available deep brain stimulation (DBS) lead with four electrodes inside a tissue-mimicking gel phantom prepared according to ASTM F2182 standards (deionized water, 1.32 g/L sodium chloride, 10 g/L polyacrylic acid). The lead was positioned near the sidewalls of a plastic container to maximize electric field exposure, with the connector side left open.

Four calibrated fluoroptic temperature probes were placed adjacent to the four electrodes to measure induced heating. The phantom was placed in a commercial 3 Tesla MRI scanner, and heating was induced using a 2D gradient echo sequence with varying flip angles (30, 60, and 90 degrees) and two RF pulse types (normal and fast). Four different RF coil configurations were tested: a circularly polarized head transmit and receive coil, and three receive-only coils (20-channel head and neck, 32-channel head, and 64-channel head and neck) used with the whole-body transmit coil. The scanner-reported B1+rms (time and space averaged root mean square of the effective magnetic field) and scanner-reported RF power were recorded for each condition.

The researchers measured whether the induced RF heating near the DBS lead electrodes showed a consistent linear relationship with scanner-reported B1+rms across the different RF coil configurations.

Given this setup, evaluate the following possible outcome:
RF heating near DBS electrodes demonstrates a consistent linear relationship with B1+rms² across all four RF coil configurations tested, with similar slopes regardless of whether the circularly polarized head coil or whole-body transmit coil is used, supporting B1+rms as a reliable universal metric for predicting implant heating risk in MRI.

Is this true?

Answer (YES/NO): NO